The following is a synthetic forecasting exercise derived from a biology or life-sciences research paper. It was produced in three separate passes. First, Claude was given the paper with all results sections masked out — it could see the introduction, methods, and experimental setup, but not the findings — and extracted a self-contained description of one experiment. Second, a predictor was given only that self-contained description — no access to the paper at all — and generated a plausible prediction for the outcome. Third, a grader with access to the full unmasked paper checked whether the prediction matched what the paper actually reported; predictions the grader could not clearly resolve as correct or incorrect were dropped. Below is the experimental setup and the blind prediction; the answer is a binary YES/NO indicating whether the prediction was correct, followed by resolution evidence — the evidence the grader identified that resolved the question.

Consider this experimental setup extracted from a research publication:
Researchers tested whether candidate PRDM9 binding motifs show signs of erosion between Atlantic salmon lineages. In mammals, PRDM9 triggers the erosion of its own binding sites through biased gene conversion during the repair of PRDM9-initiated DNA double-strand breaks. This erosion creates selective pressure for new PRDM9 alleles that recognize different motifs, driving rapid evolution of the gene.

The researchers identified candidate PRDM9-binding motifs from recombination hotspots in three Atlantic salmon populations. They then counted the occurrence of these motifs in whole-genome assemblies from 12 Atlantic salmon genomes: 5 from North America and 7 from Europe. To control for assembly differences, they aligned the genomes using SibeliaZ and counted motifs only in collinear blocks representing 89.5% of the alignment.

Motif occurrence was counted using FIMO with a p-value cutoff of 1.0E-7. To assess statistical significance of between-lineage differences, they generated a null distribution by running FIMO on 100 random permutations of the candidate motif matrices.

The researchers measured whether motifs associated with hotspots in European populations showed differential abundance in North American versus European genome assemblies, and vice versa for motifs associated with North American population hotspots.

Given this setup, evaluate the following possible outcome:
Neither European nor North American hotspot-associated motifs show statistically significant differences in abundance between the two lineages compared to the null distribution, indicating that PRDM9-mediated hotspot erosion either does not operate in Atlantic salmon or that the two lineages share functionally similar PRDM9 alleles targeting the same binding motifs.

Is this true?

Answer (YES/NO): NO